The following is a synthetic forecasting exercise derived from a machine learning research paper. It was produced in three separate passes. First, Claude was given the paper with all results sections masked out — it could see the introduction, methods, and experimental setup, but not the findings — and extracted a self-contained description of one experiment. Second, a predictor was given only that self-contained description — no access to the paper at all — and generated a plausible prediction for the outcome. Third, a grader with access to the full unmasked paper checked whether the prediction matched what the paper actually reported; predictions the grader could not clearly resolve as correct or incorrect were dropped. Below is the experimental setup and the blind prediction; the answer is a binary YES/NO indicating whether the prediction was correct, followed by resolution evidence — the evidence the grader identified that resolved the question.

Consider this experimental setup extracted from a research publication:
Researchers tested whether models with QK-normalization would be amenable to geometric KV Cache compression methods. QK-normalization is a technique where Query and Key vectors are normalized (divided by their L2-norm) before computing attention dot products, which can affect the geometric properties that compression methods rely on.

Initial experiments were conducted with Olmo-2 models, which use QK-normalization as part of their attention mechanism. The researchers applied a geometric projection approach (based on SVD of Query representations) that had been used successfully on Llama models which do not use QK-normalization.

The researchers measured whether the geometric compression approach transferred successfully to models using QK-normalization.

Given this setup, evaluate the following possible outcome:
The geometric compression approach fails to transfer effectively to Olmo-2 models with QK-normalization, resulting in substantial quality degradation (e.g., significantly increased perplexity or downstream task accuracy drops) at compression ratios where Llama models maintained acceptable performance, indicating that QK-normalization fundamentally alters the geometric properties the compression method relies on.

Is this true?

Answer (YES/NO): YES